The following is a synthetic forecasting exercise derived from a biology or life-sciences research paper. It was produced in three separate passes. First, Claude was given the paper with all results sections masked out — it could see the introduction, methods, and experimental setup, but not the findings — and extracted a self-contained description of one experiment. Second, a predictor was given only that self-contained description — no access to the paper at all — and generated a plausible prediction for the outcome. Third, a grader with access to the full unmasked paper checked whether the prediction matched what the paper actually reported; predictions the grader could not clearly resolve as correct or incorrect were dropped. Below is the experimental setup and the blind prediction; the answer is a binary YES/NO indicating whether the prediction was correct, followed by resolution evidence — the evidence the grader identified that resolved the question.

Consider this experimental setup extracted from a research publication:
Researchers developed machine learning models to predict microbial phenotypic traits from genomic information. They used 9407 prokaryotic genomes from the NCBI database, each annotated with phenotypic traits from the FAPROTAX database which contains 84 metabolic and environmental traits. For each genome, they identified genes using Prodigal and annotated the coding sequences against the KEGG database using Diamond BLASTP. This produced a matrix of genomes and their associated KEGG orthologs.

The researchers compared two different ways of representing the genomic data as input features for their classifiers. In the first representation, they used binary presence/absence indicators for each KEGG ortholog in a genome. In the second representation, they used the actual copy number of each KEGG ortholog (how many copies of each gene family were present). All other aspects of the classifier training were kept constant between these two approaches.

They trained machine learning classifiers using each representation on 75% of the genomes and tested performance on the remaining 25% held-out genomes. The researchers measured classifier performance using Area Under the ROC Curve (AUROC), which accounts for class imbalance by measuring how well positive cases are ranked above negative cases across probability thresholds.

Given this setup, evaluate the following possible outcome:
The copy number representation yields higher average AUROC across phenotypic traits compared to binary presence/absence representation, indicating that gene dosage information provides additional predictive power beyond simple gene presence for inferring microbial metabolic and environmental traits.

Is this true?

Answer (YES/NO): YES